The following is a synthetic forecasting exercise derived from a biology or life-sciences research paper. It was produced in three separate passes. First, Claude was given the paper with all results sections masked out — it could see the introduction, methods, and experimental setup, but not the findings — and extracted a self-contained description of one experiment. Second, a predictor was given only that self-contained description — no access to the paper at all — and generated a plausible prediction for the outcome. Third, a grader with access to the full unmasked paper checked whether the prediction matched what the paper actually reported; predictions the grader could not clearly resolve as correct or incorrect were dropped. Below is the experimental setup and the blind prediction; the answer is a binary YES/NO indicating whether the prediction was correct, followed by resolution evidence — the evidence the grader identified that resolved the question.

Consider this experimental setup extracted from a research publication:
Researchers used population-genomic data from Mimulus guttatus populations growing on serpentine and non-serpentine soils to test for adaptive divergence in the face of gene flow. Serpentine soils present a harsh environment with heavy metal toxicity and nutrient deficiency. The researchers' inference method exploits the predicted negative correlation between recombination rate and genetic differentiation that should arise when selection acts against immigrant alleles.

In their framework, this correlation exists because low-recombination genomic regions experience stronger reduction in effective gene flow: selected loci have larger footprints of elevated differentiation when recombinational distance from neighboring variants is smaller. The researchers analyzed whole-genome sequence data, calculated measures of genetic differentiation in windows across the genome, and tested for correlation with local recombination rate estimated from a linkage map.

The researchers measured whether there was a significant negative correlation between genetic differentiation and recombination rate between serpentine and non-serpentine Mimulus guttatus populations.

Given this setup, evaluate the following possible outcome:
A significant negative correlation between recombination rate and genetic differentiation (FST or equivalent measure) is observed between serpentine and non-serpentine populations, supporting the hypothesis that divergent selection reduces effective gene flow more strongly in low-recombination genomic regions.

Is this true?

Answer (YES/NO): YES